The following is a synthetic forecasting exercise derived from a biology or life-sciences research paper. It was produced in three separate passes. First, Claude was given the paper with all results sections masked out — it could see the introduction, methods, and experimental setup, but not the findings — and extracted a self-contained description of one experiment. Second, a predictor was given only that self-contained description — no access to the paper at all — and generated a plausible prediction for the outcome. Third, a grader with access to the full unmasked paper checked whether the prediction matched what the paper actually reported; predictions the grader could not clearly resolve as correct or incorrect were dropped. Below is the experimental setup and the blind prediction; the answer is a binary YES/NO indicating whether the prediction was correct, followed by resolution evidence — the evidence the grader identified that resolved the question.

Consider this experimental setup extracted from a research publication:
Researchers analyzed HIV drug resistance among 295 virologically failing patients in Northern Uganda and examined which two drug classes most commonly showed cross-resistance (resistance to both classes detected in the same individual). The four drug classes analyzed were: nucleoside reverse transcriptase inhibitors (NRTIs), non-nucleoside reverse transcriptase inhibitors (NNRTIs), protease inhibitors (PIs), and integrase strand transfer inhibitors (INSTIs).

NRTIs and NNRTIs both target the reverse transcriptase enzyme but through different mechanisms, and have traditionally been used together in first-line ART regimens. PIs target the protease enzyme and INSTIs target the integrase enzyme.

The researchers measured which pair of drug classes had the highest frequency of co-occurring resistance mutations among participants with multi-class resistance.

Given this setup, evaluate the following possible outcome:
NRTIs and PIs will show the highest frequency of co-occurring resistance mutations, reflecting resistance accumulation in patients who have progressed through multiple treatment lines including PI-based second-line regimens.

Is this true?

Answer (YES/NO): NO